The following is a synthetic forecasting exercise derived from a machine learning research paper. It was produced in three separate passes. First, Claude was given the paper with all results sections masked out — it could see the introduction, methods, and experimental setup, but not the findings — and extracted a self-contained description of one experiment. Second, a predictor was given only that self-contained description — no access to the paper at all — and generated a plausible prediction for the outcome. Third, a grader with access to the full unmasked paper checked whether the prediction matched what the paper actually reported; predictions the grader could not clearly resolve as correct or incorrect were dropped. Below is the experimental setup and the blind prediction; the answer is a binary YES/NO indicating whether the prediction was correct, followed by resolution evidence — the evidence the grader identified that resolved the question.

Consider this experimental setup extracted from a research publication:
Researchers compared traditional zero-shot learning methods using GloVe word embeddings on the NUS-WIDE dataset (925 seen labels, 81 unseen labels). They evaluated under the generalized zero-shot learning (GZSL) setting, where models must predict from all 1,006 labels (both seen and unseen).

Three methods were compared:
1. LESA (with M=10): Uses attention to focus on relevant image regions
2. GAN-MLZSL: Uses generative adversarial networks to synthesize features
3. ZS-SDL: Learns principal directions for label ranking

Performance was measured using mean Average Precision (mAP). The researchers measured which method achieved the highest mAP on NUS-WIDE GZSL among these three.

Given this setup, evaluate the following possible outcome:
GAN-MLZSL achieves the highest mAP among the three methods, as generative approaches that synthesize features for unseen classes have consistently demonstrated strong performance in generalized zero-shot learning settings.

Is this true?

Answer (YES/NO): NO